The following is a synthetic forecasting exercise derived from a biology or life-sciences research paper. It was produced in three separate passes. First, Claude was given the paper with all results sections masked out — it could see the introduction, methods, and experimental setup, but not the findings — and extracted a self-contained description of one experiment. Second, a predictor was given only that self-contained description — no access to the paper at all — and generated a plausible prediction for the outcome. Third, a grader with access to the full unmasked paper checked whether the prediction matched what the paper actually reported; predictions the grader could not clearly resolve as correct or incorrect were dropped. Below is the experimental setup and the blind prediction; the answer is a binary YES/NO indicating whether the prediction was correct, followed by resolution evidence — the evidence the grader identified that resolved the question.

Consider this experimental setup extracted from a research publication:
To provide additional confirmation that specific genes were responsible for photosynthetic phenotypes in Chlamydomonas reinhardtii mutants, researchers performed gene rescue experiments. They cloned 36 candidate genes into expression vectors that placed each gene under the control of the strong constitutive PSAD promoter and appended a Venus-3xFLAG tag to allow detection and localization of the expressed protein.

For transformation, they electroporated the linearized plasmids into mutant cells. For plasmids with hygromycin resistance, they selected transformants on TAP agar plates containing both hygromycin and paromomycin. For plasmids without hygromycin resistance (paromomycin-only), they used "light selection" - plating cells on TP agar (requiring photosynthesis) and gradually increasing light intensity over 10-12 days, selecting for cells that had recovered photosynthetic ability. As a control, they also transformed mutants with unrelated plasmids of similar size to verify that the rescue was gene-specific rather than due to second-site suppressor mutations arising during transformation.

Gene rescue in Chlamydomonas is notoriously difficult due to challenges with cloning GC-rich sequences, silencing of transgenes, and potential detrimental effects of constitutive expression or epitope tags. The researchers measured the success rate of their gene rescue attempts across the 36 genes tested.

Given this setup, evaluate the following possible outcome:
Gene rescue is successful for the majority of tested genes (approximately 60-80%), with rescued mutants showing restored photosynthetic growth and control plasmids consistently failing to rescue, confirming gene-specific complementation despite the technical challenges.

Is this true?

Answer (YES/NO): NO